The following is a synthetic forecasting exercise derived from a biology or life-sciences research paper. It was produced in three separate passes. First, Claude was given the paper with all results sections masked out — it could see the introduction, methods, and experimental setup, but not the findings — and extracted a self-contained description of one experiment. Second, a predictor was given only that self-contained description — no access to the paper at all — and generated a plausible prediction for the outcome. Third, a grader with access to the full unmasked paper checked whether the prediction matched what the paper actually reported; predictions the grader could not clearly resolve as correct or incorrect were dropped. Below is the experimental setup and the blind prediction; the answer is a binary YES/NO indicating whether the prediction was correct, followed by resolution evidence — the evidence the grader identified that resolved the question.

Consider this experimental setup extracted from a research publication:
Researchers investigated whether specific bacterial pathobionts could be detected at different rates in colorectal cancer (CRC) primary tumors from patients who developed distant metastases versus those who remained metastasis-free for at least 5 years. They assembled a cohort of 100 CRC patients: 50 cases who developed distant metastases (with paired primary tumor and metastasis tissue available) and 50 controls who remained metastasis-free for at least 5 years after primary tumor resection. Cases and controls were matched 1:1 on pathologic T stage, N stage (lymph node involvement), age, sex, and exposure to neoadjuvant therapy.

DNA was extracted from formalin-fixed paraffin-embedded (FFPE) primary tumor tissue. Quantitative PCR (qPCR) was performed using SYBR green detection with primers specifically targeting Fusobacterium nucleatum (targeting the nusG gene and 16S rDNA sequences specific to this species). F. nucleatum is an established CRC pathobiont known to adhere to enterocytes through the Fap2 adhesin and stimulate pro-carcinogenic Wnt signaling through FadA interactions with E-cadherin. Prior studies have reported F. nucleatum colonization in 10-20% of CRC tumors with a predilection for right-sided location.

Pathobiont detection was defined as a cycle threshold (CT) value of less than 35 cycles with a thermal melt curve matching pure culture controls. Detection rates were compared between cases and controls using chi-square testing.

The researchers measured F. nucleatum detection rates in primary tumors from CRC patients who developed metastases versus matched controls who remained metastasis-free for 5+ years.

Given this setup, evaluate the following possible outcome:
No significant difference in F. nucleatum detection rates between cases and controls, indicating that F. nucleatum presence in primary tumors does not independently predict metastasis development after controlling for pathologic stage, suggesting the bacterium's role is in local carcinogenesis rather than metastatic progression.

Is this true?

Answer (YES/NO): YES